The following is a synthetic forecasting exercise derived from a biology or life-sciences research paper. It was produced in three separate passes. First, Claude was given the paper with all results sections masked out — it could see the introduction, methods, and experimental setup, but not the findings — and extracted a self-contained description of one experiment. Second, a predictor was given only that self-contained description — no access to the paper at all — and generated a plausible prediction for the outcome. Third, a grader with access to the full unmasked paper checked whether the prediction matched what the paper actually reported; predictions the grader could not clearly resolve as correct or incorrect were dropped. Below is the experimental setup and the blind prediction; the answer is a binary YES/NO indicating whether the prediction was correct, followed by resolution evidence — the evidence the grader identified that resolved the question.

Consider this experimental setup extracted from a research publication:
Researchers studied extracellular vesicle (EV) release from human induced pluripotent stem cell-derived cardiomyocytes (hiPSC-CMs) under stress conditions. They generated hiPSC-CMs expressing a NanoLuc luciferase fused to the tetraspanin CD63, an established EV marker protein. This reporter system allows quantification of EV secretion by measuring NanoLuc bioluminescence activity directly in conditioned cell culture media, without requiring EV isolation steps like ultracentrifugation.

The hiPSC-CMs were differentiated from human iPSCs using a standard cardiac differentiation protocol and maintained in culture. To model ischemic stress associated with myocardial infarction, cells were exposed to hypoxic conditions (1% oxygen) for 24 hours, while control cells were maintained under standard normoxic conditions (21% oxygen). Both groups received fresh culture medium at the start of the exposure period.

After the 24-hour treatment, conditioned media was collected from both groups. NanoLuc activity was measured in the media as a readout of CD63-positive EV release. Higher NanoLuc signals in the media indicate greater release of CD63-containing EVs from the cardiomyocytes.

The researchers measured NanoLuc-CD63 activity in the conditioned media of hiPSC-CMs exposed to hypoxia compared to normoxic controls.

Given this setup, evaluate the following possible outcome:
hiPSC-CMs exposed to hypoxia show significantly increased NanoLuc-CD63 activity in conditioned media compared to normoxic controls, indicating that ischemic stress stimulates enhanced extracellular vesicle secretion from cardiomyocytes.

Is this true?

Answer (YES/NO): NO